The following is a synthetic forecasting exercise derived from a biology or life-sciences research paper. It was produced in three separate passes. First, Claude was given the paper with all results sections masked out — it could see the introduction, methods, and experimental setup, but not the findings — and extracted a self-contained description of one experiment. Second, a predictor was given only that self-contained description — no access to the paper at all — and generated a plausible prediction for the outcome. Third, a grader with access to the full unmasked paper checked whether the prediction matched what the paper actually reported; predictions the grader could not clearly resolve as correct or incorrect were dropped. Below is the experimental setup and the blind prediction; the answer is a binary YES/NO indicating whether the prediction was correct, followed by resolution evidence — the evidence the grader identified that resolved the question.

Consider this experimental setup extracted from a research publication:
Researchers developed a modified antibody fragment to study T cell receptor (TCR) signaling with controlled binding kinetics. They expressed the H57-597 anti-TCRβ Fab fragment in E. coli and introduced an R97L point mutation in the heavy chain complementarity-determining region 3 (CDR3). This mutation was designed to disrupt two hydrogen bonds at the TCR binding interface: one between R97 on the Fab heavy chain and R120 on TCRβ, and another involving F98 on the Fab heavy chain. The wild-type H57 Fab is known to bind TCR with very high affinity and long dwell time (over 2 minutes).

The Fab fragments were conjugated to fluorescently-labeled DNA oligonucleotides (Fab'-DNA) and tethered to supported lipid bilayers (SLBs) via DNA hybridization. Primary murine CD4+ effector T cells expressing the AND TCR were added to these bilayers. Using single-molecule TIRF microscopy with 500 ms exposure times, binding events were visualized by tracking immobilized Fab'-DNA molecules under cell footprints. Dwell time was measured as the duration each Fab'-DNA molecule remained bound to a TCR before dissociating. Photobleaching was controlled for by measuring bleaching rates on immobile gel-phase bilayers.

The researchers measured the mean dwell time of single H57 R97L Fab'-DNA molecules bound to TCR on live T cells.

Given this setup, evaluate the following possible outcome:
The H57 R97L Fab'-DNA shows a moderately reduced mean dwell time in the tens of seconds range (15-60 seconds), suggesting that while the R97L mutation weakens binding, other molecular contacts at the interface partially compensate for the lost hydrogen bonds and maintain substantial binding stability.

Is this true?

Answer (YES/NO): NO